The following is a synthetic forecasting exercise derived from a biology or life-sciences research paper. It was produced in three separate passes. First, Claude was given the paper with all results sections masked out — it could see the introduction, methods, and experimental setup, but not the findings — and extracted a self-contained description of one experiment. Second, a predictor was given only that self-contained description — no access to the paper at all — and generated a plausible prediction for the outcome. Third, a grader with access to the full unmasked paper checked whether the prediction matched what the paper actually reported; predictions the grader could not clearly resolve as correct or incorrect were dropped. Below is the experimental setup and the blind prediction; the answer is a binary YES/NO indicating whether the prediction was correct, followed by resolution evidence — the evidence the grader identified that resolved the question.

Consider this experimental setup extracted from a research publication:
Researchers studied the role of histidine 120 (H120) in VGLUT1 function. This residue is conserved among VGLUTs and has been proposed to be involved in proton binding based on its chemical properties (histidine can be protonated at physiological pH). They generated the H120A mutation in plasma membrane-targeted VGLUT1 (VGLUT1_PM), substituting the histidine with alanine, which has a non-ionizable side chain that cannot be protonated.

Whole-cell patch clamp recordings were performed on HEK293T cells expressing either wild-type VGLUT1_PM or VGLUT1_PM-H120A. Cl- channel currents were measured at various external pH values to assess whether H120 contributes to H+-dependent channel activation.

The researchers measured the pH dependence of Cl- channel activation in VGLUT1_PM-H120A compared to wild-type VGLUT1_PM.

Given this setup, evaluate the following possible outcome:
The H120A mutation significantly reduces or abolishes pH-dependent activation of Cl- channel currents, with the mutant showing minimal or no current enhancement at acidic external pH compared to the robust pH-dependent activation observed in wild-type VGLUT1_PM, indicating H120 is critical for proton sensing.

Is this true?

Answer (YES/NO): NO